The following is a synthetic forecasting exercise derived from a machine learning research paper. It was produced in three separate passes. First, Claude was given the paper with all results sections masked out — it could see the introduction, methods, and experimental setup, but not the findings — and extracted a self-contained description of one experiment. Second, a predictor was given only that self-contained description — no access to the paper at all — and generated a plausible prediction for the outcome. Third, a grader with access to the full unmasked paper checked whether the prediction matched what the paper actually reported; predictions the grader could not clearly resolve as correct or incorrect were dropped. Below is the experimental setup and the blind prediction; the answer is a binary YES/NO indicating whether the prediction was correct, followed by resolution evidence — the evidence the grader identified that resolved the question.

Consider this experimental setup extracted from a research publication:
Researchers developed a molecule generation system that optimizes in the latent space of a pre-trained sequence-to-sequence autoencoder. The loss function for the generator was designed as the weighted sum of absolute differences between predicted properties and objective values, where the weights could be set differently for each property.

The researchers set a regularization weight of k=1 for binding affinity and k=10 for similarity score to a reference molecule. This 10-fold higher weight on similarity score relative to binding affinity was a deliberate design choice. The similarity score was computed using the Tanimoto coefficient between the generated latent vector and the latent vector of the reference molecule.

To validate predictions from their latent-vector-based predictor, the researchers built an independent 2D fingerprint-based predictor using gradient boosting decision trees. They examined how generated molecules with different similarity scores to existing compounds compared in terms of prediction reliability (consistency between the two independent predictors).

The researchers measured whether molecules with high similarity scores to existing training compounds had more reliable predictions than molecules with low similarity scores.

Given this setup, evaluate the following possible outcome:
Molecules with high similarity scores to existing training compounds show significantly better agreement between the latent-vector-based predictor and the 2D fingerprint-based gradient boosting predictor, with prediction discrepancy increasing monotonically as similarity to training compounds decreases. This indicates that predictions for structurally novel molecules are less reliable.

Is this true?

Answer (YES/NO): NO